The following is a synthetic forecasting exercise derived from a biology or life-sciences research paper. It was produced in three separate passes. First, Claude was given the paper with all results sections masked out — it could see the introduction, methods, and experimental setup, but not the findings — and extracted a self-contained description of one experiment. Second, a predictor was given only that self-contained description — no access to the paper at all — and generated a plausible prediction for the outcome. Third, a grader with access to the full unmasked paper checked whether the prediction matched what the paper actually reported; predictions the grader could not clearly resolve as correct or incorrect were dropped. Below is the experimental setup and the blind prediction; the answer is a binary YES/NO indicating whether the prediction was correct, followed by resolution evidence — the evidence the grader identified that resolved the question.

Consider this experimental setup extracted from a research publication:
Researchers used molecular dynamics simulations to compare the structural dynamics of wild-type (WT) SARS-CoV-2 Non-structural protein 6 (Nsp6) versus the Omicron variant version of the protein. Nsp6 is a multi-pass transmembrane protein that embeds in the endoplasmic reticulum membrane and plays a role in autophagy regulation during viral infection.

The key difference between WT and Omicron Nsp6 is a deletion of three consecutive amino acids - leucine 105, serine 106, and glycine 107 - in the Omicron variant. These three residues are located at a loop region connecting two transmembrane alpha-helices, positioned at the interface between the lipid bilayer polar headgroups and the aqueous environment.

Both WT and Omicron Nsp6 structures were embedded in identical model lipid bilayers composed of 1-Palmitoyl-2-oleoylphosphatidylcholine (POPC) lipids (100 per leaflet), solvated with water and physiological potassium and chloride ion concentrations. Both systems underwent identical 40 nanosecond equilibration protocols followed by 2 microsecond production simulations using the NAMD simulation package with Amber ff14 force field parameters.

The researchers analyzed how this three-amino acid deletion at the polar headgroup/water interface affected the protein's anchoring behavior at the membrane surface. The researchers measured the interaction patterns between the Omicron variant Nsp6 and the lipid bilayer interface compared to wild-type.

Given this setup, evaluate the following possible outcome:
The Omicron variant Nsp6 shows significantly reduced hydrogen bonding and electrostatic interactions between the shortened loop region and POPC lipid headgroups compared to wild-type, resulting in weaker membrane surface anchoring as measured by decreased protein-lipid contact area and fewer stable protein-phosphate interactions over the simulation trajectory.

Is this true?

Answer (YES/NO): NO